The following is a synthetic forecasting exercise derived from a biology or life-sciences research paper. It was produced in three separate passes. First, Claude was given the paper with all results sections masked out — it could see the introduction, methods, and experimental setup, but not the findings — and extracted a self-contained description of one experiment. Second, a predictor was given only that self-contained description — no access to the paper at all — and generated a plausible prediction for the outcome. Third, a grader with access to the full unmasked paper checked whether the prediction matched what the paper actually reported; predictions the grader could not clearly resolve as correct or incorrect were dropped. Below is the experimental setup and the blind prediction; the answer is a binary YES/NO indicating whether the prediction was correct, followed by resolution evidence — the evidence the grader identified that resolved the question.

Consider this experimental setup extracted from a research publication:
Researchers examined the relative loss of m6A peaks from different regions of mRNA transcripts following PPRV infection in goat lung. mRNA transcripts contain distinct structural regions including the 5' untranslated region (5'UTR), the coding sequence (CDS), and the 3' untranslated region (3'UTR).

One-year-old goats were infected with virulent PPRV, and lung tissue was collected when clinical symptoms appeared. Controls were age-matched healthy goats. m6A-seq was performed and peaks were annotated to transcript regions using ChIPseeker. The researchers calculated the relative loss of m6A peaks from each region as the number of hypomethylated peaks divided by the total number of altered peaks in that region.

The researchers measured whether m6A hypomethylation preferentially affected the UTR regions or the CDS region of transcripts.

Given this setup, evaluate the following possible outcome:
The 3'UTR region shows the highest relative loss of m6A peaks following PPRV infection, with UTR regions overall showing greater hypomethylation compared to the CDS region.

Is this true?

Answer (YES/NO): NO